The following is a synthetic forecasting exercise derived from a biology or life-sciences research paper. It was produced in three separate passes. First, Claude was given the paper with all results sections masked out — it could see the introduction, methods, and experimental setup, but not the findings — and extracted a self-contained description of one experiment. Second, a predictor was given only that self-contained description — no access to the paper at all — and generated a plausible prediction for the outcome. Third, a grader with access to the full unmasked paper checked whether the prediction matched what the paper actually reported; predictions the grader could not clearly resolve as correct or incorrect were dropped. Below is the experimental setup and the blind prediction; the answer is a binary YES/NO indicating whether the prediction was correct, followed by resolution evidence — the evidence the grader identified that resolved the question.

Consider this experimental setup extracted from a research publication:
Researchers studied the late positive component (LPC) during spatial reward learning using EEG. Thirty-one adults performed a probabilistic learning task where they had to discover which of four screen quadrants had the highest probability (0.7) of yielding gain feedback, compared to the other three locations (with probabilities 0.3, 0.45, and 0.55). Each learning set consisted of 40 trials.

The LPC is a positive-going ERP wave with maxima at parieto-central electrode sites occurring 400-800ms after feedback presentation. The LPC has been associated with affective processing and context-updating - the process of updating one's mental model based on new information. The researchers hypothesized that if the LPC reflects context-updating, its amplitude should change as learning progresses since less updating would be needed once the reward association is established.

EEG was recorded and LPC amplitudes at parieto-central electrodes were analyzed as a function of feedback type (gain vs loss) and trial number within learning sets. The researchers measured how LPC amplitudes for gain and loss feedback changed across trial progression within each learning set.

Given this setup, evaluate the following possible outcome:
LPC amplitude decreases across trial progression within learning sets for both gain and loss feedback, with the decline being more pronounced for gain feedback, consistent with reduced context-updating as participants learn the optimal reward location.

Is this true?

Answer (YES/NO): NO